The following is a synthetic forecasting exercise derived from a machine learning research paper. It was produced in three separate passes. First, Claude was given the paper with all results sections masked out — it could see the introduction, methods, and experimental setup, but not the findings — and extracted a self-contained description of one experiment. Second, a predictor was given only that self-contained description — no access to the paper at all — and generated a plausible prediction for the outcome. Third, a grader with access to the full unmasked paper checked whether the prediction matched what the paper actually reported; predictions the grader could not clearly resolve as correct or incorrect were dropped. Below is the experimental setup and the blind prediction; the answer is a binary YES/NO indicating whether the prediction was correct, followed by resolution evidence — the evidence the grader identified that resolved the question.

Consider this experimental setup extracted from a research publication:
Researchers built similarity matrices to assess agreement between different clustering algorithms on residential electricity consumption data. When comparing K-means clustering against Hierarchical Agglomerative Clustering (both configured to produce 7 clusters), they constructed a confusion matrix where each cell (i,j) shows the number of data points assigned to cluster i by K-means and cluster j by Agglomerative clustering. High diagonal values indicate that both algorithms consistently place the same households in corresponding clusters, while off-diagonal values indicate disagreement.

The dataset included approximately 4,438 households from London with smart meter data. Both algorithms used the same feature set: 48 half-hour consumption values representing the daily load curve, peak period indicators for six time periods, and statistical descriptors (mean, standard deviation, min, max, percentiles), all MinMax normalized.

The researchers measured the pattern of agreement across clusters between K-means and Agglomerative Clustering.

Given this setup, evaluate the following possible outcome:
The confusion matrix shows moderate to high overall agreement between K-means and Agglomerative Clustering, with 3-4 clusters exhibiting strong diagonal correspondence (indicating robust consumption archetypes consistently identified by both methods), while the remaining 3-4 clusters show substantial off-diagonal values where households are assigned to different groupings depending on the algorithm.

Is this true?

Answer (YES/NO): NO